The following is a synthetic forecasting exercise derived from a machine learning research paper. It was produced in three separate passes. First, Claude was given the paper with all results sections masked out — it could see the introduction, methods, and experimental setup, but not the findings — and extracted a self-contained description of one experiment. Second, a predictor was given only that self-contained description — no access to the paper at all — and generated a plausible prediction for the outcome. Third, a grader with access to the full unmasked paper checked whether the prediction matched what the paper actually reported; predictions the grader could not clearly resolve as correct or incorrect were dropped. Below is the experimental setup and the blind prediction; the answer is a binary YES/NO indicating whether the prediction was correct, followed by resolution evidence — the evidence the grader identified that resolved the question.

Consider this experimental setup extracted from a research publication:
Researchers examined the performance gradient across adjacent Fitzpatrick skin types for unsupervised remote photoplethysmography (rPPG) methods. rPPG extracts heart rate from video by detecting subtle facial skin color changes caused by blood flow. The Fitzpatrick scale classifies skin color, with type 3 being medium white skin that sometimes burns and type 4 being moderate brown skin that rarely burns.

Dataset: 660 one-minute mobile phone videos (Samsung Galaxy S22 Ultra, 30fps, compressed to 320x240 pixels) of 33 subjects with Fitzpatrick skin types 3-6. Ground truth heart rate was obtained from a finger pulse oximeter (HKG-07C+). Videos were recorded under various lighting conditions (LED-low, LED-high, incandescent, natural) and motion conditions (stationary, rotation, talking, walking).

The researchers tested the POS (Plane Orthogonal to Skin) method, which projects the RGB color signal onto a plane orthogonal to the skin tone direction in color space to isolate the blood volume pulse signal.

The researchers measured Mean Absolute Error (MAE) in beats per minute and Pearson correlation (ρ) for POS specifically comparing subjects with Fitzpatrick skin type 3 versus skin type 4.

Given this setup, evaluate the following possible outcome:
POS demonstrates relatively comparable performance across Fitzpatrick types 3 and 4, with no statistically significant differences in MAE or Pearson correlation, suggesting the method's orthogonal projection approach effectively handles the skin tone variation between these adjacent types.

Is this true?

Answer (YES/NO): NO